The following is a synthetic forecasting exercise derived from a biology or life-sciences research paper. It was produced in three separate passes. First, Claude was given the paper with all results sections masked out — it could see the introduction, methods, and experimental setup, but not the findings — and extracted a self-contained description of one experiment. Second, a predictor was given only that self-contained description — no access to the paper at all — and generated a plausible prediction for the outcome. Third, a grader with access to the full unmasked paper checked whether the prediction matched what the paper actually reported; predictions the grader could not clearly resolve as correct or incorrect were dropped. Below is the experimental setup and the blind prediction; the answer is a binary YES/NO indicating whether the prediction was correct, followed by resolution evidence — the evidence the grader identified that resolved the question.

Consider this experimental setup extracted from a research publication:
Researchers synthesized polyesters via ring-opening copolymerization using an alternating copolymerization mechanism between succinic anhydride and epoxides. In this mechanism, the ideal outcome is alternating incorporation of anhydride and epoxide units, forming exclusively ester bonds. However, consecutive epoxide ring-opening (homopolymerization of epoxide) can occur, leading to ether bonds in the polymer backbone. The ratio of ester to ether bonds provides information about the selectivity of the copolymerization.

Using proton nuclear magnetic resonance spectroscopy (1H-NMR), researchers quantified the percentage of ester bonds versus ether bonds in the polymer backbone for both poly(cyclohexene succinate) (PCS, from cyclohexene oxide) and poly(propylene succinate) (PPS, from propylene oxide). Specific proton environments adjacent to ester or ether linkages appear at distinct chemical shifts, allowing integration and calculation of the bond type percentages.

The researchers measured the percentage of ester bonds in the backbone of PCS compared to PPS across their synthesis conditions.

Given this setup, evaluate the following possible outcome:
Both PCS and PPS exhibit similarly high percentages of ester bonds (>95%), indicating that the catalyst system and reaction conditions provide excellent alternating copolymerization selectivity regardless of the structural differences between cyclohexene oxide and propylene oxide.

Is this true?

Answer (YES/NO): NO